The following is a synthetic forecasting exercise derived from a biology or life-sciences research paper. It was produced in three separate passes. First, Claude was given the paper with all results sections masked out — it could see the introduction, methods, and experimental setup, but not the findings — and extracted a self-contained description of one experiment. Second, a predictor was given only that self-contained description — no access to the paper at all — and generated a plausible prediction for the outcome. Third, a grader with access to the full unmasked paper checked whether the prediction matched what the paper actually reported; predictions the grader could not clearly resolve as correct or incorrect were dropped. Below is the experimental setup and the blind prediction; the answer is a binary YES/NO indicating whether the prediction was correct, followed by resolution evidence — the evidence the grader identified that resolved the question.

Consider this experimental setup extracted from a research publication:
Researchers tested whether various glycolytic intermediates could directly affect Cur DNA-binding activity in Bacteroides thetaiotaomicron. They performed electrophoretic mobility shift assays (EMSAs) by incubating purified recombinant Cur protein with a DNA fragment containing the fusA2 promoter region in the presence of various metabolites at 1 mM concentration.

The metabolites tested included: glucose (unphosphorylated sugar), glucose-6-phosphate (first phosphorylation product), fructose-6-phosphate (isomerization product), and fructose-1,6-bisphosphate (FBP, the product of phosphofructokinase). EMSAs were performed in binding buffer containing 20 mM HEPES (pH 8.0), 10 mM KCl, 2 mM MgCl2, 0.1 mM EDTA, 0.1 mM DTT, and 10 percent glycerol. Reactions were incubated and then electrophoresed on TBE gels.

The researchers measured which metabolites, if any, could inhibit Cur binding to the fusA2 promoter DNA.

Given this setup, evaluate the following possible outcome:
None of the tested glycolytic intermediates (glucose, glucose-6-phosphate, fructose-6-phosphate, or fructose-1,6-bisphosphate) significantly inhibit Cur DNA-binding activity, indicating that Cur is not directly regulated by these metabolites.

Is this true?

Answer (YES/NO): YES